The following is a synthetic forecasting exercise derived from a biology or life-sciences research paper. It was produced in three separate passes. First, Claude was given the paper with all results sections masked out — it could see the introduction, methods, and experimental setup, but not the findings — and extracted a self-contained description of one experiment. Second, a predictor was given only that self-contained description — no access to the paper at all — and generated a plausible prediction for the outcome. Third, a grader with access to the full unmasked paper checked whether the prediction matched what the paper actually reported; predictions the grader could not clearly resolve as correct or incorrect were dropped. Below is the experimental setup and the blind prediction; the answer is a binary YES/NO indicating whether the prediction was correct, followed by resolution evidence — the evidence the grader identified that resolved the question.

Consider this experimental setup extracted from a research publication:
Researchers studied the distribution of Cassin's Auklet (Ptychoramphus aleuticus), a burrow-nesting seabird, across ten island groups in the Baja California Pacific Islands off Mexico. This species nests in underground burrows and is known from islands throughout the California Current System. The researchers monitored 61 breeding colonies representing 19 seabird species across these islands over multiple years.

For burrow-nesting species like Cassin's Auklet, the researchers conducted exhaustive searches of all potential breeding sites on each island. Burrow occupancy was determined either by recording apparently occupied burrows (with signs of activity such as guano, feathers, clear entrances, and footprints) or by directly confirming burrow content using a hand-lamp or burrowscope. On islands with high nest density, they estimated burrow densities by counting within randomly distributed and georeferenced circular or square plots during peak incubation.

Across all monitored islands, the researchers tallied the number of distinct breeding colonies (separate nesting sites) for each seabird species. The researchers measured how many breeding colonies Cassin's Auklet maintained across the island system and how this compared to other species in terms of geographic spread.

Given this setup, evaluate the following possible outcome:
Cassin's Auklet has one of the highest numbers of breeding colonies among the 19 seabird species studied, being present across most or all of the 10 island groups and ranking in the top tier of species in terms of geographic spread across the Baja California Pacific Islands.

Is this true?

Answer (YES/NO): YES